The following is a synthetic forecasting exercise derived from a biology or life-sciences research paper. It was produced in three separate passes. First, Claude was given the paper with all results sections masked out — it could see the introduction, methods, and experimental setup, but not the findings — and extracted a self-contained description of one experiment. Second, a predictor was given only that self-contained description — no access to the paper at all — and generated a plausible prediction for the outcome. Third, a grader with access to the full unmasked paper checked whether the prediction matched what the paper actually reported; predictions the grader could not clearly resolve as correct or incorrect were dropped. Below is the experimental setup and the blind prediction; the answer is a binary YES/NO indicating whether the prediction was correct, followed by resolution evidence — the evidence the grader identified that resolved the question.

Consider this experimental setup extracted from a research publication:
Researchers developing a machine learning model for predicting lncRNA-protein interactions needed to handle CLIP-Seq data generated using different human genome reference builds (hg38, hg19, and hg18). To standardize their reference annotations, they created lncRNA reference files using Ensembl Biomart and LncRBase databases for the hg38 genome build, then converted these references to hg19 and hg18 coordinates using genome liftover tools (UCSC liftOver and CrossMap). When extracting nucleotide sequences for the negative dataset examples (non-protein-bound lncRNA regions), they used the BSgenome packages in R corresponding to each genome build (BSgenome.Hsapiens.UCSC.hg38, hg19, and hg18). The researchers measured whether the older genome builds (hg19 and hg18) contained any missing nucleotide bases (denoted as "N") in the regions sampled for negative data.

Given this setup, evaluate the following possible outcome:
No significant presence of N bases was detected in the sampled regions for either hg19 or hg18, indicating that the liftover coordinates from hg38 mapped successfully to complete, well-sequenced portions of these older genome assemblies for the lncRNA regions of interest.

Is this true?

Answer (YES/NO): NO